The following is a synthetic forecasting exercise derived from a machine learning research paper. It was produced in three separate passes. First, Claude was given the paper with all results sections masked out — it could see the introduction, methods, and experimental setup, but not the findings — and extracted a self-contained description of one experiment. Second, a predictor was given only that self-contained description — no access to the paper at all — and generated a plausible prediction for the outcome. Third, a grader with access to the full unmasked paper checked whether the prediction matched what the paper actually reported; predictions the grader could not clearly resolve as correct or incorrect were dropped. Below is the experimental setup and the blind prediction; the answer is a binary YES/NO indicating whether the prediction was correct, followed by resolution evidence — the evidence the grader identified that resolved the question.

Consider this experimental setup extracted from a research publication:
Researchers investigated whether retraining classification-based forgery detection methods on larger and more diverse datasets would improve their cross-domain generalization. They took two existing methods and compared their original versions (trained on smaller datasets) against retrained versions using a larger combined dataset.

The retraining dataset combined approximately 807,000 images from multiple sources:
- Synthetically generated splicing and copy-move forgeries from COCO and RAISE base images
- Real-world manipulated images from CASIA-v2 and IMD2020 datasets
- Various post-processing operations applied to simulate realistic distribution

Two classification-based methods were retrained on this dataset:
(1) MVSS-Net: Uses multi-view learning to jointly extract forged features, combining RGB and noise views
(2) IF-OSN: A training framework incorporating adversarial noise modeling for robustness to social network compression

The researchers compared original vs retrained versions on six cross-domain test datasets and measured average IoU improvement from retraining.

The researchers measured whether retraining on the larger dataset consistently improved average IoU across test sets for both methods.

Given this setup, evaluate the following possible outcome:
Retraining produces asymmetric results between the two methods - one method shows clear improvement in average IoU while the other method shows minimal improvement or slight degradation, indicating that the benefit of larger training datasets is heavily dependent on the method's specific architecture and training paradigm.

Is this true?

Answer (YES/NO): NO